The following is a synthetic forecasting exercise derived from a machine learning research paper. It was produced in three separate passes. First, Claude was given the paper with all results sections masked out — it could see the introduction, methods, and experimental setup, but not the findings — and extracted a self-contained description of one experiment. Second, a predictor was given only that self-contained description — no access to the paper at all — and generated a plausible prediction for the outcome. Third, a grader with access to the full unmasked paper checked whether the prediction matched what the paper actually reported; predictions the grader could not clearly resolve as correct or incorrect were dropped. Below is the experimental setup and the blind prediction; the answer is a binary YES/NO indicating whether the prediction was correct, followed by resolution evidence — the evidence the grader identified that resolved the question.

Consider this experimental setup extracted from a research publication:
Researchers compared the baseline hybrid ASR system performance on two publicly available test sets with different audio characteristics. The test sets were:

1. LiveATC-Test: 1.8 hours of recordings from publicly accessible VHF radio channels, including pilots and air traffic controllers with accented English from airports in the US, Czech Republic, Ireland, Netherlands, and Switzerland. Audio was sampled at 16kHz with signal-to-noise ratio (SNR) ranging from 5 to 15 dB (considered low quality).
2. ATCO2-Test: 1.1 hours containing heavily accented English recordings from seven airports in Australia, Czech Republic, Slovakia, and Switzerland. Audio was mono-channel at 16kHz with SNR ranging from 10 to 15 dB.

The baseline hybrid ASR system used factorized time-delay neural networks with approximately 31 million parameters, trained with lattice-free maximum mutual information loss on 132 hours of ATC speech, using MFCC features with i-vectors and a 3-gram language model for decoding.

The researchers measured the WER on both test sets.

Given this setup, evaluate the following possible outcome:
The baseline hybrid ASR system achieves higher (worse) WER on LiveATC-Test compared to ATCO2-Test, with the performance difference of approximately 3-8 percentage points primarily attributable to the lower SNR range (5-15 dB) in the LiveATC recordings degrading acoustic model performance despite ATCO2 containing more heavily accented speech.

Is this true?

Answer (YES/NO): NO